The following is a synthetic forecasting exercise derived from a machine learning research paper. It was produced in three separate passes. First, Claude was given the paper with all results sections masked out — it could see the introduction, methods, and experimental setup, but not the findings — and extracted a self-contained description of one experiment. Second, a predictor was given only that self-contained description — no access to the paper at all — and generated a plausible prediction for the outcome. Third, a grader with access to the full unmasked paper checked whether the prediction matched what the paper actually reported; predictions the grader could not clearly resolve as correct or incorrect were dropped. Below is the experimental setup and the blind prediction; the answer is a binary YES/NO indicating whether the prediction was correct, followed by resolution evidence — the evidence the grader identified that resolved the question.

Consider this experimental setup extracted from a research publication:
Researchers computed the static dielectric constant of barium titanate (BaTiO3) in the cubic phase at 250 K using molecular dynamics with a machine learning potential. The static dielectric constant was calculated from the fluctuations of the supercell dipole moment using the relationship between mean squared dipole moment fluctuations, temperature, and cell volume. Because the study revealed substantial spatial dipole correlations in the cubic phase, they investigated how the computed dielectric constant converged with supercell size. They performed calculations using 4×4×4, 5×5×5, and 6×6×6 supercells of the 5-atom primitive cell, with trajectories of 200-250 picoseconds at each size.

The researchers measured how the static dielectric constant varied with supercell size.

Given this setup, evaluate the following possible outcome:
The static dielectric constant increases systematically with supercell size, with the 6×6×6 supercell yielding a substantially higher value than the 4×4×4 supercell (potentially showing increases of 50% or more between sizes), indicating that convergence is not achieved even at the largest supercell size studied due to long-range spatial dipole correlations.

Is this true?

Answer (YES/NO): NO